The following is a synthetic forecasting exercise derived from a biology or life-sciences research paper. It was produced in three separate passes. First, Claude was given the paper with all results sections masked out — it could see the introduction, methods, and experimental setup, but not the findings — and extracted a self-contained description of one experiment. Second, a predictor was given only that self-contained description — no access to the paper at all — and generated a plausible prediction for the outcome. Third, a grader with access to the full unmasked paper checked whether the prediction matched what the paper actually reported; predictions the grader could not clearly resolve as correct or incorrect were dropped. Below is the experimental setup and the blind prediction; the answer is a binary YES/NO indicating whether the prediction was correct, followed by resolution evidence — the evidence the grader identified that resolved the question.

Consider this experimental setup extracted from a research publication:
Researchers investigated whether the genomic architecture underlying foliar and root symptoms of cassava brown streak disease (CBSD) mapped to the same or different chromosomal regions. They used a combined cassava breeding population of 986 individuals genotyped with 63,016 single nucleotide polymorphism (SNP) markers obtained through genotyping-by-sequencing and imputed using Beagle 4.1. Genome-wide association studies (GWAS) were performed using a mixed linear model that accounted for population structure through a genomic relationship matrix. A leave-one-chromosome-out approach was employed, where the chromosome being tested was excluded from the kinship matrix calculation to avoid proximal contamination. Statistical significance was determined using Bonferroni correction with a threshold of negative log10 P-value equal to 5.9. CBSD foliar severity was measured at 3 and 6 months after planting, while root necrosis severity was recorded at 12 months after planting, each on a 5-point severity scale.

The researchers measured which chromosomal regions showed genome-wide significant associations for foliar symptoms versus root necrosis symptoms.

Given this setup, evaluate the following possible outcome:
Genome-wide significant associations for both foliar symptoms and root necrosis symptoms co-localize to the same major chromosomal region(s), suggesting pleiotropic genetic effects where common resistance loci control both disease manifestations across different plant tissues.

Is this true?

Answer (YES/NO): NO